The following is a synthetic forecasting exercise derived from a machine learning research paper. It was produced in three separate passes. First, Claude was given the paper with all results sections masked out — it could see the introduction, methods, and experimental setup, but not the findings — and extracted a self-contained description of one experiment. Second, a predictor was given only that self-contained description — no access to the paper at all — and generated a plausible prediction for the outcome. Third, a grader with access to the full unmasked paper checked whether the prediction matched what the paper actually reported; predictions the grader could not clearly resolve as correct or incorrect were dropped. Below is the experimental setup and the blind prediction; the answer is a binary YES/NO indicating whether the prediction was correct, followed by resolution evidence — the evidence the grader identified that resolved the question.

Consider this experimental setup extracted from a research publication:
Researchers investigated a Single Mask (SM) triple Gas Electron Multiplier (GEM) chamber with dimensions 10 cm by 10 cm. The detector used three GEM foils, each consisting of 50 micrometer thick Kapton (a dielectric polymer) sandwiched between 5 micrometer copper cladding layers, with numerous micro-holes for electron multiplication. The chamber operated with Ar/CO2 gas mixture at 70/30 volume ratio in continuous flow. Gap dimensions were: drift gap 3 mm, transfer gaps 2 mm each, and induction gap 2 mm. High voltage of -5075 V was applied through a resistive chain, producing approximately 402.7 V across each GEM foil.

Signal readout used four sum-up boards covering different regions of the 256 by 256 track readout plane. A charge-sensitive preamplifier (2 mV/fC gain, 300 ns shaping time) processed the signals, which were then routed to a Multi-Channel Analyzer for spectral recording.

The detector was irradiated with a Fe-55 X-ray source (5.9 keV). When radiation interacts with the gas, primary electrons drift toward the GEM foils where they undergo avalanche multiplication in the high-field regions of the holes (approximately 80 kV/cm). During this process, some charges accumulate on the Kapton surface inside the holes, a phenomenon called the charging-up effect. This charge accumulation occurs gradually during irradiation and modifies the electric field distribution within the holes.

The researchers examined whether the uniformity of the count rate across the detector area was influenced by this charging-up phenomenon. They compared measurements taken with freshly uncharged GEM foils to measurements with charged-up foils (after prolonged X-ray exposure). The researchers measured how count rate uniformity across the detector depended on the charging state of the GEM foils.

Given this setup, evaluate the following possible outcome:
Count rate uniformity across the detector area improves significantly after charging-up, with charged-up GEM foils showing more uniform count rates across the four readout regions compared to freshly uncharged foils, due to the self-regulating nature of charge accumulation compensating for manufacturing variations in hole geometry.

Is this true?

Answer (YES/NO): NO